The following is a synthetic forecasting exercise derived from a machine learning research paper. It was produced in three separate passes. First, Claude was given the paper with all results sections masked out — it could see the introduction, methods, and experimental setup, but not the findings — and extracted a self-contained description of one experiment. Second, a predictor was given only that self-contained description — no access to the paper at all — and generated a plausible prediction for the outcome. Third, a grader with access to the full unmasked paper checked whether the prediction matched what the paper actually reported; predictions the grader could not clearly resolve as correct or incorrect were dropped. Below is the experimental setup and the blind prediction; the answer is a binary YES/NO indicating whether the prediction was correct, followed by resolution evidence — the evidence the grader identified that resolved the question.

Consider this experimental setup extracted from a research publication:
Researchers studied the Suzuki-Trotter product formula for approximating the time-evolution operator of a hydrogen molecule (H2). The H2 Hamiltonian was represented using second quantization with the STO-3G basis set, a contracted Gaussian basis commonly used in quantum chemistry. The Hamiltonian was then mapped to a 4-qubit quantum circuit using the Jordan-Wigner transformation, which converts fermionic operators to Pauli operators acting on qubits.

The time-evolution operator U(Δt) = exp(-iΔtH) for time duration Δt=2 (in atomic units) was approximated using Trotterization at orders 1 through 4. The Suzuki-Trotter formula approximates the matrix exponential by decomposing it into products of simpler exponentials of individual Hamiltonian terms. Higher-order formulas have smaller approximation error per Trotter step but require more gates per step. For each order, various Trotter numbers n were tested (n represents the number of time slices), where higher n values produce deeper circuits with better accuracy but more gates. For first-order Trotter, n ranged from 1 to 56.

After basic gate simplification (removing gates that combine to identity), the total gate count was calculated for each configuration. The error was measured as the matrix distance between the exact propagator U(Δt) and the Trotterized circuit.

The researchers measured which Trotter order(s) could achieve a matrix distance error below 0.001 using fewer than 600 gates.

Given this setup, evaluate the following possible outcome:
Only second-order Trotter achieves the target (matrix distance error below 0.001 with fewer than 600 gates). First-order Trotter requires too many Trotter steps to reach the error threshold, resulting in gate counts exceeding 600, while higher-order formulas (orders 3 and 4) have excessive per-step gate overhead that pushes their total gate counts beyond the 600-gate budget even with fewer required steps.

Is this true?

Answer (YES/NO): NO